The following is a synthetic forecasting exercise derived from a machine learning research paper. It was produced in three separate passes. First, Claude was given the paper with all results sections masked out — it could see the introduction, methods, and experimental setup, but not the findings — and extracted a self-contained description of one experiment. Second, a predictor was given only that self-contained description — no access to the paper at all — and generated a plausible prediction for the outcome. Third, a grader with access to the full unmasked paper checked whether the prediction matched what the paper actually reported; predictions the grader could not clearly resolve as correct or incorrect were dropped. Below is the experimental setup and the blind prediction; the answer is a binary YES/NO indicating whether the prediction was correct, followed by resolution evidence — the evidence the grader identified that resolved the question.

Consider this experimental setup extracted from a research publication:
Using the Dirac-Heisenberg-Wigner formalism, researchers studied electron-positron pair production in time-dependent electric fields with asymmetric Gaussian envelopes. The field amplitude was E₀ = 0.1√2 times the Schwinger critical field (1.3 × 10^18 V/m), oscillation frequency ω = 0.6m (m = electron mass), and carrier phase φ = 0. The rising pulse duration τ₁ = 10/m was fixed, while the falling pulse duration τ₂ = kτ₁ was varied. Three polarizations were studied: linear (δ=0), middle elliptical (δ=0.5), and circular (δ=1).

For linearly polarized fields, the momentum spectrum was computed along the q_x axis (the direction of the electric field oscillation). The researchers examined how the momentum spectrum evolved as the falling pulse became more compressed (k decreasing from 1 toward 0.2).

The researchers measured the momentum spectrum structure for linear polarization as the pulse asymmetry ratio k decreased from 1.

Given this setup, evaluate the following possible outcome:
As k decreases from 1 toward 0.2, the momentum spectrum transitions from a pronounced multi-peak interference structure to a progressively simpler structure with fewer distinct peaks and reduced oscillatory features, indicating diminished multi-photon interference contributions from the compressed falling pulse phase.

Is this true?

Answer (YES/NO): NO